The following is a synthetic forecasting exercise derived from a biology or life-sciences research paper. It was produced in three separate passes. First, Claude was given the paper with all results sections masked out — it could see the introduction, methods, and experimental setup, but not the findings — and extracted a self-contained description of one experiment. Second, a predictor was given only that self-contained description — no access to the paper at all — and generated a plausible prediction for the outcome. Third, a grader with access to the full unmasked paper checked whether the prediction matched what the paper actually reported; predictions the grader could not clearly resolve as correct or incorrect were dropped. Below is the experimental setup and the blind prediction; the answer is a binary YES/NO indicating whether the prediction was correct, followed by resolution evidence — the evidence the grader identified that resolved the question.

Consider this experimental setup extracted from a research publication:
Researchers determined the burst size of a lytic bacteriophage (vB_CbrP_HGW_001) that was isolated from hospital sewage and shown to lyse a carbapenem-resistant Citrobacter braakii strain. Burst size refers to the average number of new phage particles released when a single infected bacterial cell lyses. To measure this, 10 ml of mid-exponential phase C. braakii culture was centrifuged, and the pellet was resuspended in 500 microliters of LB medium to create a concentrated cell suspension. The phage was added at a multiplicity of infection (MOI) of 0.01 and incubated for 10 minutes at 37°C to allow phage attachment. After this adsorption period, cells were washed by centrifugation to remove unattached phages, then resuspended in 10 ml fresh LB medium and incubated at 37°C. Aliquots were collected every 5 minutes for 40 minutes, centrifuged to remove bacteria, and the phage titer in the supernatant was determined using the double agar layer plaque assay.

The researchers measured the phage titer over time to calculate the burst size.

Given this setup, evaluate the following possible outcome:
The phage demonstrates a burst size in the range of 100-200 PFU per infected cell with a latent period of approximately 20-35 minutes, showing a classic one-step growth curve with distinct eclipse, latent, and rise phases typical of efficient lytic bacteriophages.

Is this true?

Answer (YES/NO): NO